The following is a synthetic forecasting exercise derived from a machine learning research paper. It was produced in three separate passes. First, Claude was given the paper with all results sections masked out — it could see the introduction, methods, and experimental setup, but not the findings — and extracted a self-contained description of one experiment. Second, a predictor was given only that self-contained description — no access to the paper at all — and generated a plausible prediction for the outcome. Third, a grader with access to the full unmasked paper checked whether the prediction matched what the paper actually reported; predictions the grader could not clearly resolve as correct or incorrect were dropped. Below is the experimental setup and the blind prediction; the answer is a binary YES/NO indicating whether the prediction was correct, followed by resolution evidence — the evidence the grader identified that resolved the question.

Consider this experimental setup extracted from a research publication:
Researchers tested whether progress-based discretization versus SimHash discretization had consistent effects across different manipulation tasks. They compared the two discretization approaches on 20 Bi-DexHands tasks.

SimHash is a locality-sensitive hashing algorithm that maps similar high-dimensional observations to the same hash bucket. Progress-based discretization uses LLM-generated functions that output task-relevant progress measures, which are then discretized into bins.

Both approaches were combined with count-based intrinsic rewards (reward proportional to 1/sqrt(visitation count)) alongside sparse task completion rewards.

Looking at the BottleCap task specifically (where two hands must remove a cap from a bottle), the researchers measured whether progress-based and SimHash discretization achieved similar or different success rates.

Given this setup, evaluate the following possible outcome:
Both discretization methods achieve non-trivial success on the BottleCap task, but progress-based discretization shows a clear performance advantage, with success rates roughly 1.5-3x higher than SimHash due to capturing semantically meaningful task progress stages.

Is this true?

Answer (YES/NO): NO